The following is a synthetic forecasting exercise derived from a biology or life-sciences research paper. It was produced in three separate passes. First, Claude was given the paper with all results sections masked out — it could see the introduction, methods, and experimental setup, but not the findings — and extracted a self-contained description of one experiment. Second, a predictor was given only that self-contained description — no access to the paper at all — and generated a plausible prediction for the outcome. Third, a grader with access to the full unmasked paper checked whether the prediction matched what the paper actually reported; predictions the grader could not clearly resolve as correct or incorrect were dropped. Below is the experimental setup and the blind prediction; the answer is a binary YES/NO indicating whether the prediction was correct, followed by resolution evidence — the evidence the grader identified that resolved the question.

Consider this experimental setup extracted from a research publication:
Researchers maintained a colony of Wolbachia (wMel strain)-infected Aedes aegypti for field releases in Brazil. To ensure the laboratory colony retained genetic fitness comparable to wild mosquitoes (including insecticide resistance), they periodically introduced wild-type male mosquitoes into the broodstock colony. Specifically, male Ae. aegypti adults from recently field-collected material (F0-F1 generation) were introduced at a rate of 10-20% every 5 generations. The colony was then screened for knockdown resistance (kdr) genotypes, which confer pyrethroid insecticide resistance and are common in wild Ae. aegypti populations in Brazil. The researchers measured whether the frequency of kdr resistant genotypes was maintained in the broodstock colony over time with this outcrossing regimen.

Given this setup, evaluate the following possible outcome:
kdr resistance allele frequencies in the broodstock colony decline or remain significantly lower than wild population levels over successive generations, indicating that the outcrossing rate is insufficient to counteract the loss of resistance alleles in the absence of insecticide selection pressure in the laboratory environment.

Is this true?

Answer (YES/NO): NO